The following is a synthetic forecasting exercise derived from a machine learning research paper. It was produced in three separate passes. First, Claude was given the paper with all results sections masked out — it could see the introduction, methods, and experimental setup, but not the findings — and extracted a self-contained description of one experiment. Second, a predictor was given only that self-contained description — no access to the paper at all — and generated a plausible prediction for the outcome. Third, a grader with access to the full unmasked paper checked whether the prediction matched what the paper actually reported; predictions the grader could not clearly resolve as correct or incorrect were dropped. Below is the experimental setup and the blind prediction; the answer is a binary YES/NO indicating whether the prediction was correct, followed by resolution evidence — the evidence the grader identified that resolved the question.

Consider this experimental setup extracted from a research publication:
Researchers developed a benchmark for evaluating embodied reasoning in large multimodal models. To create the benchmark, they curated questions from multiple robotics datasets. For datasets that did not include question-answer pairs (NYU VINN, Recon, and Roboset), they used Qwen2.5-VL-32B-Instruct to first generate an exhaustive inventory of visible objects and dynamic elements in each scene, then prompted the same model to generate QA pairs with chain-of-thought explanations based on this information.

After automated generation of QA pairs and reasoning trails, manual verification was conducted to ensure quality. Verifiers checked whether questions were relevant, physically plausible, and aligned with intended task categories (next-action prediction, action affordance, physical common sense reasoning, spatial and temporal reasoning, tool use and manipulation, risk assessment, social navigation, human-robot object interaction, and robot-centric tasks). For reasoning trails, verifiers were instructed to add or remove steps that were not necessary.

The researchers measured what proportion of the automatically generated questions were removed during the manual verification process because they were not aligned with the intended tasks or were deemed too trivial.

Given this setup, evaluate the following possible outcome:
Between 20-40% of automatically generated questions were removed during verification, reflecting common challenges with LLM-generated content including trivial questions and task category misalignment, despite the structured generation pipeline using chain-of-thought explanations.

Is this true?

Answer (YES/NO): NO